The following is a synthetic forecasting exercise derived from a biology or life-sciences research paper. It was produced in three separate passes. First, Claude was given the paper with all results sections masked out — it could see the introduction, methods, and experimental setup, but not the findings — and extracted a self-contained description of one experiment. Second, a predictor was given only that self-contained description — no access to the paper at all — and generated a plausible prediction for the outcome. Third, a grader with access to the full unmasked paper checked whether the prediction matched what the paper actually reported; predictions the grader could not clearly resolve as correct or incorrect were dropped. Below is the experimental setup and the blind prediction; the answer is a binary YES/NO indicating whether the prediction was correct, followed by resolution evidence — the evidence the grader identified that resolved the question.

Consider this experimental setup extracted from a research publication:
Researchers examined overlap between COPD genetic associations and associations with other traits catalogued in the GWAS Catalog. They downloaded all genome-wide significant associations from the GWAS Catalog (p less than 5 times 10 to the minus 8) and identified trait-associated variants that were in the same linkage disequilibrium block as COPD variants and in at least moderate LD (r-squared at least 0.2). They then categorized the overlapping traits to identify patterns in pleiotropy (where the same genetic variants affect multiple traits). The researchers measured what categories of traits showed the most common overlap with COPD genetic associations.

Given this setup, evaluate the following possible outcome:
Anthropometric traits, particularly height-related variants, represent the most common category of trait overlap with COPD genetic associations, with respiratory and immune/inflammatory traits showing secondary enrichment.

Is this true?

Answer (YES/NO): NO